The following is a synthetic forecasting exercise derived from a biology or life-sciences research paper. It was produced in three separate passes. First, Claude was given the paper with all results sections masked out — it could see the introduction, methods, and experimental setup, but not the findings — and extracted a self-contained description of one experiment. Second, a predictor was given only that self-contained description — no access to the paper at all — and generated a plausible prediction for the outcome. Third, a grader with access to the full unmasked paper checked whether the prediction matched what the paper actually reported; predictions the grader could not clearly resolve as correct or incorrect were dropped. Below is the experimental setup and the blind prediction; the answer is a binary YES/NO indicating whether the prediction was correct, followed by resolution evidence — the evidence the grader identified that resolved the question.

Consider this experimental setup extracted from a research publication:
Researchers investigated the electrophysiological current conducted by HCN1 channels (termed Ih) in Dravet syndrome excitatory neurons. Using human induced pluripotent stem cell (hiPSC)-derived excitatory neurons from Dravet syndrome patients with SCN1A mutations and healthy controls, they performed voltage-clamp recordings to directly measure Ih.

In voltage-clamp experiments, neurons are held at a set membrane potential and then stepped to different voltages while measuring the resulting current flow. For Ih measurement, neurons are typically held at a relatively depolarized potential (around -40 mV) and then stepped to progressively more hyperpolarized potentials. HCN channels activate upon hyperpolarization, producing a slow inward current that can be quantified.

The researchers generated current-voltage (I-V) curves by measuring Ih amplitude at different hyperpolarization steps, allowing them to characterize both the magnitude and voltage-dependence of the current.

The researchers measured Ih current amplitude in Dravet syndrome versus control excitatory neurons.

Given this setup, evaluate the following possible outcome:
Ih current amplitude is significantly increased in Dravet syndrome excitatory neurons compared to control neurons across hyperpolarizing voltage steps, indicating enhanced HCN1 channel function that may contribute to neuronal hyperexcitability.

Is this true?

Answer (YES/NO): YES